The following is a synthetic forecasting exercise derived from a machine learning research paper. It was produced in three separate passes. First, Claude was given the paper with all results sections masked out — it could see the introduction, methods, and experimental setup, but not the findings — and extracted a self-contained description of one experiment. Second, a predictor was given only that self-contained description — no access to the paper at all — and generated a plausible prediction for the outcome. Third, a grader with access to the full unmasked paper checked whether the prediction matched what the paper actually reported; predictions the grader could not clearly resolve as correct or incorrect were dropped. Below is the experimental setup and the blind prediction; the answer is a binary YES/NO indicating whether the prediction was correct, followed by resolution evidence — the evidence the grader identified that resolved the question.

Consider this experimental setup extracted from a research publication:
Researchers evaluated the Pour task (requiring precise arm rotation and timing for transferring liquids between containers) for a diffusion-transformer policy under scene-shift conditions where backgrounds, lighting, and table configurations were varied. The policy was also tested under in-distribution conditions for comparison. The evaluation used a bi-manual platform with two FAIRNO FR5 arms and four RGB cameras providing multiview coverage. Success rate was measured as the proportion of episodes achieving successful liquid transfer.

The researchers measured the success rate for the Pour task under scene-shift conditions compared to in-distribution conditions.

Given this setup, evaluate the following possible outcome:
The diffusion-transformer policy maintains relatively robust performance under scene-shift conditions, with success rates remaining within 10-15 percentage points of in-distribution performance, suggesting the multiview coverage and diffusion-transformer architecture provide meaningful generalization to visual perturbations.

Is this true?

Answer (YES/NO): YES